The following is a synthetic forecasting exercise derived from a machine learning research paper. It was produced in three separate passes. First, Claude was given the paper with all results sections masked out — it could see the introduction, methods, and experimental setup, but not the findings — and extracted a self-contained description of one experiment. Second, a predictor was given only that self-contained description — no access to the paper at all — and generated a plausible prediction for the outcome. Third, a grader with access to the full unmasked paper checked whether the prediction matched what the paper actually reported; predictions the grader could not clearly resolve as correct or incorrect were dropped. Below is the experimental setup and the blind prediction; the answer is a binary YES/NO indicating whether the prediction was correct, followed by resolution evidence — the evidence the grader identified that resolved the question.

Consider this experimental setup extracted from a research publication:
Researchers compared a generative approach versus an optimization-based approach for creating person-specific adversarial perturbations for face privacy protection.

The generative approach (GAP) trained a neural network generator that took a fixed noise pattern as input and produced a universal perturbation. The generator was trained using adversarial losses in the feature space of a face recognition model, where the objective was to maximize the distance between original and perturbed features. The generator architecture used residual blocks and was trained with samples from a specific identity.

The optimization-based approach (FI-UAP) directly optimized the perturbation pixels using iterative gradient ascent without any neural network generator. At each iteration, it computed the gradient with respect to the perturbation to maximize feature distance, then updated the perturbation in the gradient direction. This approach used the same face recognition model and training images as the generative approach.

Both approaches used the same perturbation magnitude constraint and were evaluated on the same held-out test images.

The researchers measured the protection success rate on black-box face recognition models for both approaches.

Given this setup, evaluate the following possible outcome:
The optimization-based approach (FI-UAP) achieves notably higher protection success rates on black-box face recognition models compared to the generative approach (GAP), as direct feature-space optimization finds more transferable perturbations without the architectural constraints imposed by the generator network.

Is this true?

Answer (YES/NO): YES